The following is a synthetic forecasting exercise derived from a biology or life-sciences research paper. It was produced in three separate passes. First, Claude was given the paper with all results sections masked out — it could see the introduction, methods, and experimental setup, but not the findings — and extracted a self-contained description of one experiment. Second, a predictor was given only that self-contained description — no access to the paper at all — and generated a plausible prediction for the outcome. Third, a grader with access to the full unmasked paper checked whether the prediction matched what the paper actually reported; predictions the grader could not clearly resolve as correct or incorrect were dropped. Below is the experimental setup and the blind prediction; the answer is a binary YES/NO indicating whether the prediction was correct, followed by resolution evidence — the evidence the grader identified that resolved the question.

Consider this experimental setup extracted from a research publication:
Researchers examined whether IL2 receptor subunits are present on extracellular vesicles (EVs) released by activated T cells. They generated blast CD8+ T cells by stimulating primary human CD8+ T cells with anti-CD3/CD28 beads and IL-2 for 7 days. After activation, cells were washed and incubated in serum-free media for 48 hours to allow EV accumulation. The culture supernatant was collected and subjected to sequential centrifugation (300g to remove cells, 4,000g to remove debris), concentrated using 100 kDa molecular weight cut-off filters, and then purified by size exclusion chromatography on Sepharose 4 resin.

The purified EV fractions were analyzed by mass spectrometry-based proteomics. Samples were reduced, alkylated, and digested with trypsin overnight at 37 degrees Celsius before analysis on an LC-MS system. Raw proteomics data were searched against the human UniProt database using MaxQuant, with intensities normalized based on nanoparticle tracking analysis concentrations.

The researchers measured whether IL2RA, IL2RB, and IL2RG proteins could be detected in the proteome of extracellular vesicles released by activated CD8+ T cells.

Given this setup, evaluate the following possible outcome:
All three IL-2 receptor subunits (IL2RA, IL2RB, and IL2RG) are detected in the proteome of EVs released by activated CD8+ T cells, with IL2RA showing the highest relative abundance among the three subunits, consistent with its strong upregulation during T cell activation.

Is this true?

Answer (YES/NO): NO